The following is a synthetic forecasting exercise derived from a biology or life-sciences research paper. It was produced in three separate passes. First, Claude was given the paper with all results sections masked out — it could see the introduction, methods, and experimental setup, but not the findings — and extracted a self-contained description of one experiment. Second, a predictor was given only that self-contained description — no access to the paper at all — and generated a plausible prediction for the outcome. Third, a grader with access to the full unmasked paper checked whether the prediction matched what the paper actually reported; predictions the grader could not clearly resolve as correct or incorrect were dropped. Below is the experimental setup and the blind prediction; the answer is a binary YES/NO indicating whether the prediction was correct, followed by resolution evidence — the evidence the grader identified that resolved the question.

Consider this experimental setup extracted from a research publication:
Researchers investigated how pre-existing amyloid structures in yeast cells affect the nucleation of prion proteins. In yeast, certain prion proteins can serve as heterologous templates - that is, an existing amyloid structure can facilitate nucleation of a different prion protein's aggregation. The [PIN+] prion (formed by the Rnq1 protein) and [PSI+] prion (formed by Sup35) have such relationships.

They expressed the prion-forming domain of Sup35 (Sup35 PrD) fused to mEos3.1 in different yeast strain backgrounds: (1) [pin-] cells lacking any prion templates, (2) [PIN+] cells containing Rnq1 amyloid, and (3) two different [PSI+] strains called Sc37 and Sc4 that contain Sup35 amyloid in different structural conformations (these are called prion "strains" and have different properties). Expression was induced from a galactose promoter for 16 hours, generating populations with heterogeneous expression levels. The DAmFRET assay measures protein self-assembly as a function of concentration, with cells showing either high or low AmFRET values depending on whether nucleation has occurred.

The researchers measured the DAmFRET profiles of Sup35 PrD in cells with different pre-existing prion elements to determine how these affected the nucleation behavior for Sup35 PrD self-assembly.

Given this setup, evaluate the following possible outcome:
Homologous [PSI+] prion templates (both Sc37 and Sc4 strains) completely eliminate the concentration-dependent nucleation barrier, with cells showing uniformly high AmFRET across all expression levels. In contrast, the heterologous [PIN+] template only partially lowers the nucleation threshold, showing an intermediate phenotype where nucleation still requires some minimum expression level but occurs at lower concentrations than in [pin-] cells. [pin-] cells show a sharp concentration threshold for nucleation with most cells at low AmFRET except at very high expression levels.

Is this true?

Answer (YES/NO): NO